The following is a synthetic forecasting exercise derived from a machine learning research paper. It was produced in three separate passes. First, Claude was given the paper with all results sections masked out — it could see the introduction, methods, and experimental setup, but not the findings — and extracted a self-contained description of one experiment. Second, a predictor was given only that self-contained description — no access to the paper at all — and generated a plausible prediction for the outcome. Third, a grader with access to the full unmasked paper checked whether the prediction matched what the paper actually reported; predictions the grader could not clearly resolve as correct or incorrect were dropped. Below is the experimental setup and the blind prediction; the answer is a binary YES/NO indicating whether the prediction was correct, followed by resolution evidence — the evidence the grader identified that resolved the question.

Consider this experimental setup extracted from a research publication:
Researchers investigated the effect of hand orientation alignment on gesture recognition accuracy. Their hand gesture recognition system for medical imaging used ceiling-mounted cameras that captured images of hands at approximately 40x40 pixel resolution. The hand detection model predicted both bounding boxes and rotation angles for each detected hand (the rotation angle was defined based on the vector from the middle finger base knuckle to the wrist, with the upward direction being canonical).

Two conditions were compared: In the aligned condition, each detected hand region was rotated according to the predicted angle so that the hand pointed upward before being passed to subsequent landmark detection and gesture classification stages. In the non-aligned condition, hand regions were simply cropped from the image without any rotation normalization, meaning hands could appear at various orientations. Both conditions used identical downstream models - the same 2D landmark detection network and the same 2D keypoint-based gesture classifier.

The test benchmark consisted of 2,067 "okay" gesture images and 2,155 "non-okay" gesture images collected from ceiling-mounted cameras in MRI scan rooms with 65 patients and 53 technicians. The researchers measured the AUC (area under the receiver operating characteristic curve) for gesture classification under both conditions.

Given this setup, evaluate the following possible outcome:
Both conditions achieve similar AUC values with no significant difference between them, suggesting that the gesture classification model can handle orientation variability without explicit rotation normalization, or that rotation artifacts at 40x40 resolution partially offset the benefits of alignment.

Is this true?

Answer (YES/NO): NO